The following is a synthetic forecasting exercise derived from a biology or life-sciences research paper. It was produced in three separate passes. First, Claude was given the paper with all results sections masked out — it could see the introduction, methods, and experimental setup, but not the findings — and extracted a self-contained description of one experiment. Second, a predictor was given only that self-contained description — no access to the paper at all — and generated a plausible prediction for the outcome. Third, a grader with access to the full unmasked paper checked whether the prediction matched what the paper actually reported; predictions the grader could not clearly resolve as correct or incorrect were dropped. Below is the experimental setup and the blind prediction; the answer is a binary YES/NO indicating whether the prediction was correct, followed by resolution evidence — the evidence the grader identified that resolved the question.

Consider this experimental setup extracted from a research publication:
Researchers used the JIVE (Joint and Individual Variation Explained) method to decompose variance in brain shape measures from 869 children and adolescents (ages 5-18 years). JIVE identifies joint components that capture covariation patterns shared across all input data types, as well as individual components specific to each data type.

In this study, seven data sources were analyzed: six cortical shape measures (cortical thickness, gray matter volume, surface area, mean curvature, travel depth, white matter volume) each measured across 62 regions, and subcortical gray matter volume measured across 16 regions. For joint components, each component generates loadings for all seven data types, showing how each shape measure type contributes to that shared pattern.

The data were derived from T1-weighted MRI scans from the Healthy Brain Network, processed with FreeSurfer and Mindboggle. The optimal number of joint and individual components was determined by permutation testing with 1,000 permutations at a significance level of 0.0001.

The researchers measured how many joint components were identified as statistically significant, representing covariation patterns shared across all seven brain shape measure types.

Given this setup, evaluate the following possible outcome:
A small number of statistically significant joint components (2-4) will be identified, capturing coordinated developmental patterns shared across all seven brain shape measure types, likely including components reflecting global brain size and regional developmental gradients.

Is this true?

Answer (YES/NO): YES